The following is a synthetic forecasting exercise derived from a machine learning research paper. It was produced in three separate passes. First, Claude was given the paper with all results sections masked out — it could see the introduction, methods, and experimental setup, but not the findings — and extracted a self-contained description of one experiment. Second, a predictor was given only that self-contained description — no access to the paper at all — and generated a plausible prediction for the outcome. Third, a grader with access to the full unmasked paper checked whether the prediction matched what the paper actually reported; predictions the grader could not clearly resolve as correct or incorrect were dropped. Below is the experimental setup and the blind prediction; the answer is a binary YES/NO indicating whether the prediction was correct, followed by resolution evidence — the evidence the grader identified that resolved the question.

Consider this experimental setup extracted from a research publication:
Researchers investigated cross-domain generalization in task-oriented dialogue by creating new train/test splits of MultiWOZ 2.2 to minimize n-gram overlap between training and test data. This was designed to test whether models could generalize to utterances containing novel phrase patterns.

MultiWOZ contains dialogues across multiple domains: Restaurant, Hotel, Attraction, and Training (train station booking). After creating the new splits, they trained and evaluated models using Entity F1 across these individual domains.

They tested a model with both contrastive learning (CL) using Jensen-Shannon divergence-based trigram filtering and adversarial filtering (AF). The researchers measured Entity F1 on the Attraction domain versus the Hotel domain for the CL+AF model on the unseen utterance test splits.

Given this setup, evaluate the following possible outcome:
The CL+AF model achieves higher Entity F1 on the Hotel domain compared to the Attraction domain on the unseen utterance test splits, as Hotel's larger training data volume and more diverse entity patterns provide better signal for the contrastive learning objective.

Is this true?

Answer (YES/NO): NO